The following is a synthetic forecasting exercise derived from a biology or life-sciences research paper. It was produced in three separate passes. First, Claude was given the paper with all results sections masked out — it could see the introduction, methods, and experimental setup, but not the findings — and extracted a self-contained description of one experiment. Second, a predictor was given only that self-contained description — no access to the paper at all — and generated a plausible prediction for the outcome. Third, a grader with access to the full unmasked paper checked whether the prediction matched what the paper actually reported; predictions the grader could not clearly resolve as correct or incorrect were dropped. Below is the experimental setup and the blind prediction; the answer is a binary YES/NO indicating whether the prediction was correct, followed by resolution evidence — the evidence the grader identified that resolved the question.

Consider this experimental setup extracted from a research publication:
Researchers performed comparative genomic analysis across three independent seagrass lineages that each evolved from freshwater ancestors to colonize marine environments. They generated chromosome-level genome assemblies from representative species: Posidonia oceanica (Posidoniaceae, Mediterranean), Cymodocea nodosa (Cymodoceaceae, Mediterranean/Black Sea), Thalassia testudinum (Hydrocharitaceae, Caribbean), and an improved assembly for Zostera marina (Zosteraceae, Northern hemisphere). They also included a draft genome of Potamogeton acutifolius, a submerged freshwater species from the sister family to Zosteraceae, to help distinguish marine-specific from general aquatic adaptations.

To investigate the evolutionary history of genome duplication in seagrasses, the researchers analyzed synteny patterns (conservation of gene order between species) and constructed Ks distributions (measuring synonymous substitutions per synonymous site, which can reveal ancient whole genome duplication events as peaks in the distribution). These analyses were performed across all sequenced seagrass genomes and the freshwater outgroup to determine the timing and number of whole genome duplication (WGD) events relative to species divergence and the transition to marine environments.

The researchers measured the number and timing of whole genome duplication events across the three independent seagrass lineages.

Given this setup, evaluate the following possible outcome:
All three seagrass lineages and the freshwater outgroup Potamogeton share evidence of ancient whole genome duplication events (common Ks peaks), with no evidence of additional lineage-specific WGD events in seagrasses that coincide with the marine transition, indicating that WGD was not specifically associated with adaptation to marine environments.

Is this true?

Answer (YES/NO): NO